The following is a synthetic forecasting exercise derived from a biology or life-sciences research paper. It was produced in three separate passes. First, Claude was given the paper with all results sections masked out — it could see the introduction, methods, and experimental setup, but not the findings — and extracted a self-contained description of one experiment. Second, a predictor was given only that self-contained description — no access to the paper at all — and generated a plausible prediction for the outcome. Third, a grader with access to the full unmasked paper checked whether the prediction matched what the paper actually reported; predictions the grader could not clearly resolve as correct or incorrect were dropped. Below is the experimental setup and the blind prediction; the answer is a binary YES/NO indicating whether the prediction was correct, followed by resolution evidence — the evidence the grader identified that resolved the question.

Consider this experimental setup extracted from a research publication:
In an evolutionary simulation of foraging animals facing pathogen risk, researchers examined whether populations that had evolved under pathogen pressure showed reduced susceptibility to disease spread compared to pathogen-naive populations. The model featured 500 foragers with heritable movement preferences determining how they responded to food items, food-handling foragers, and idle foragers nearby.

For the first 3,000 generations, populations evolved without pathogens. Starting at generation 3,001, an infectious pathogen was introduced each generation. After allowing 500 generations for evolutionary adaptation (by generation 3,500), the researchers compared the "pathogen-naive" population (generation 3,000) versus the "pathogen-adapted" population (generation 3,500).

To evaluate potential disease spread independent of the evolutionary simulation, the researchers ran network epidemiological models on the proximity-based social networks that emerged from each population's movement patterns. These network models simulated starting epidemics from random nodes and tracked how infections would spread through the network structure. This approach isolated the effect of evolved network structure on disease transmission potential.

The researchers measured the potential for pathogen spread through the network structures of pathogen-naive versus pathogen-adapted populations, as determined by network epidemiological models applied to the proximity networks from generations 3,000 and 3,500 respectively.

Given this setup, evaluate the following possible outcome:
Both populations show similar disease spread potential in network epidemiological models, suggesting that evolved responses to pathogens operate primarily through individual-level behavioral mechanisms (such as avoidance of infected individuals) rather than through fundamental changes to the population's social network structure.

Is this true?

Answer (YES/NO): NO